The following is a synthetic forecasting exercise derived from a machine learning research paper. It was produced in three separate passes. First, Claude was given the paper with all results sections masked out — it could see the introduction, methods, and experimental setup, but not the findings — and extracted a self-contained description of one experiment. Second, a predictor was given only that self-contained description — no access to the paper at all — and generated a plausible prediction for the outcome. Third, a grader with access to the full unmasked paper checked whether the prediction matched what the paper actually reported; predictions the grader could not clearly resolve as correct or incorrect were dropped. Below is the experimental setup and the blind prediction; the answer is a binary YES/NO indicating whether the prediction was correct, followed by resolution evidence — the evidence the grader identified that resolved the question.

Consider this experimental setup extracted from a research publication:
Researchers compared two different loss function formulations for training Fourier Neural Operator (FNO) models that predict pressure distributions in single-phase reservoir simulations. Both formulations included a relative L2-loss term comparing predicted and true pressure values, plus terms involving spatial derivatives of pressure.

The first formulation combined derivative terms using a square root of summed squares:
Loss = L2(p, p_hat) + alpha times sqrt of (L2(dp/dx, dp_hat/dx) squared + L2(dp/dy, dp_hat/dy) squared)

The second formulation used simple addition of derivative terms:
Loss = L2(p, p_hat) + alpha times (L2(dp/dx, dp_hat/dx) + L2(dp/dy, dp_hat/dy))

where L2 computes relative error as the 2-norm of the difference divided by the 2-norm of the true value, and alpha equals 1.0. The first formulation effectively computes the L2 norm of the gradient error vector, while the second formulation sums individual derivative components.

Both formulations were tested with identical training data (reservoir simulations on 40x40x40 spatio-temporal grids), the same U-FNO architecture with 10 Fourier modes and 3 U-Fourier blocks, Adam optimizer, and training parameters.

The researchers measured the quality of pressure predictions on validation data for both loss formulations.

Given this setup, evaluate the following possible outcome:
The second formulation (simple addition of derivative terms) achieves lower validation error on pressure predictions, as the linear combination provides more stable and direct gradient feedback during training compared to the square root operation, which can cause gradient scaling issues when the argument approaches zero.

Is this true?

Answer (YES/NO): NO